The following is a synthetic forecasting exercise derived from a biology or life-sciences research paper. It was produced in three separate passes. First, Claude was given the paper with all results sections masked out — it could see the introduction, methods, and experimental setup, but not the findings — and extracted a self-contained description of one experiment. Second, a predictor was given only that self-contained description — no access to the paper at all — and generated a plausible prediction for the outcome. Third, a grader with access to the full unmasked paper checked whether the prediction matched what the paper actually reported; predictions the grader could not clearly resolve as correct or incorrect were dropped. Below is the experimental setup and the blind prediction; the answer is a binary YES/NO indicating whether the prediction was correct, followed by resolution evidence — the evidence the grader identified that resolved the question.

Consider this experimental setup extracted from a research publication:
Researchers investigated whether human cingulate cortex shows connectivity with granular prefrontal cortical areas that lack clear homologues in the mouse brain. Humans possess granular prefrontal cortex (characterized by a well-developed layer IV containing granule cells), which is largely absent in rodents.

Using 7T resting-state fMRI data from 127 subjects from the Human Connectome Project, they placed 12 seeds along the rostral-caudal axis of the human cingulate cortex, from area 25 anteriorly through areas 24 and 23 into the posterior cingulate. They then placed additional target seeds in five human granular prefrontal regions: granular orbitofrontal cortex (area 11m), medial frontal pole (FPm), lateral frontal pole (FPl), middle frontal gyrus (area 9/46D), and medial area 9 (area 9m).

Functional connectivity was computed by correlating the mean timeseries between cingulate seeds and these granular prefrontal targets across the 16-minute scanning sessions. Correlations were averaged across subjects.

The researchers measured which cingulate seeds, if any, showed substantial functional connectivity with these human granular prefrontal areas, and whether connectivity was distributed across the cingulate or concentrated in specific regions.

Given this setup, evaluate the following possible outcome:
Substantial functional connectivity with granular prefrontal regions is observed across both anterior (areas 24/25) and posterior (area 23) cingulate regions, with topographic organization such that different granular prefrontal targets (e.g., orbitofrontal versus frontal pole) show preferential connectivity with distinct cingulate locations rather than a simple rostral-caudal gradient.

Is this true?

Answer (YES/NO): YES